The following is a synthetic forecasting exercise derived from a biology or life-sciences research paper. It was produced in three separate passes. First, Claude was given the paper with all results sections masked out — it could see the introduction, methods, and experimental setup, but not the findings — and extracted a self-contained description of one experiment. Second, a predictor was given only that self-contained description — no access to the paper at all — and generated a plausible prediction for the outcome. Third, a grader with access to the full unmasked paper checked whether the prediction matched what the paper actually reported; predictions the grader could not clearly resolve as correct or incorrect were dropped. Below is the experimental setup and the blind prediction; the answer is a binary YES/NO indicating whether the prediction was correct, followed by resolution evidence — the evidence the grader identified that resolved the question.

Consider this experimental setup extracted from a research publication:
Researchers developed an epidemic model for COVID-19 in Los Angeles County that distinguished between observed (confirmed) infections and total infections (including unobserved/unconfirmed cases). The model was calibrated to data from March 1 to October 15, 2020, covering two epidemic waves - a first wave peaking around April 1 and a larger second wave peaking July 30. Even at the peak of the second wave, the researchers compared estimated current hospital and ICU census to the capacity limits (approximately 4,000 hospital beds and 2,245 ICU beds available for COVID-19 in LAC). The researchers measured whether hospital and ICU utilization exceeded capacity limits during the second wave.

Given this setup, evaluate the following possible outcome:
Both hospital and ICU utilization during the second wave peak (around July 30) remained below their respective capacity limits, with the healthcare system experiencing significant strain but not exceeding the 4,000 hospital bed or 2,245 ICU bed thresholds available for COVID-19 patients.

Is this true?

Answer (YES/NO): NO